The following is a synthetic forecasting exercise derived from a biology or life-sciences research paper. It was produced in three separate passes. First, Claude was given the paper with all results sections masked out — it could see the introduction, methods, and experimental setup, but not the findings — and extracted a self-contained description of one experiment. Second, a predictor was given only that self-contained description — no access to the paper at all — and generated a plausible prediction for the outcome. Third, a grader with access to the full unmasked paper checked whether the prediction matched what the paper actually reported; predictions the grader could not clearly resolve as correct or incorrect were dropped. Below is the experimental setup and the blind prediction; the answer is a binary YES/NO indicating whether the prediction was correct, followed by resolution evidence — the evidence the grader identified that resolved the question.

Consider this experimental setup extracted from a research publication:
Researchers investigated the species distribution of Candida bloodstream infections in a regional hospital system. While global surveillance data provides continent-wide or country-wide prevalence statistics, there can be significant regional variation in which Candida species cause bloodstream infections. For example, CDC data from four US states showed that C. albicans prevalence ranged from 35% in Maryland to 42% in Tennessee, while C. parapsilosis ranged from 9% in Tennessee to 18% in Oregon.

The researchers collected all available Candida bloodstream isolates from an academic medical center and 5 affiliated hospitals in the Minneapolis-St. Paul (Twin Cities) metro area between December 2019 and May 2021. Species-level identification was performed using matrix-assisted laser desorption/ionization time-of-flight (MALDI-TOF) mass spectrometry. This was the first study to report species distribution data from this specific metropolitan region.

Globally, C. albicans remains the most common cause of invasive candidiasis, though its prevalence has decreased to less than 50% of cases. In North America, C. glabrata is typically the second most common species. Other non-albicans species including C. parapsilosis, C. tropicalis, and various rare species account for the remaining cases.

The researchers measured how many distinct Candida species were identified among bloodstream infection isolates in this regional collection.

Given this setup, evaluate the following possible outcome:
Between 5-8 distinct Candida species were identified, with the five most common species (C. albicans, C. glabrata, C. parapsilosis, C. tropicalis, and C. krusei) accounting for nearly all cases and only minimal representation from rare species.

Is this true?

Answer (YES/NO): NO